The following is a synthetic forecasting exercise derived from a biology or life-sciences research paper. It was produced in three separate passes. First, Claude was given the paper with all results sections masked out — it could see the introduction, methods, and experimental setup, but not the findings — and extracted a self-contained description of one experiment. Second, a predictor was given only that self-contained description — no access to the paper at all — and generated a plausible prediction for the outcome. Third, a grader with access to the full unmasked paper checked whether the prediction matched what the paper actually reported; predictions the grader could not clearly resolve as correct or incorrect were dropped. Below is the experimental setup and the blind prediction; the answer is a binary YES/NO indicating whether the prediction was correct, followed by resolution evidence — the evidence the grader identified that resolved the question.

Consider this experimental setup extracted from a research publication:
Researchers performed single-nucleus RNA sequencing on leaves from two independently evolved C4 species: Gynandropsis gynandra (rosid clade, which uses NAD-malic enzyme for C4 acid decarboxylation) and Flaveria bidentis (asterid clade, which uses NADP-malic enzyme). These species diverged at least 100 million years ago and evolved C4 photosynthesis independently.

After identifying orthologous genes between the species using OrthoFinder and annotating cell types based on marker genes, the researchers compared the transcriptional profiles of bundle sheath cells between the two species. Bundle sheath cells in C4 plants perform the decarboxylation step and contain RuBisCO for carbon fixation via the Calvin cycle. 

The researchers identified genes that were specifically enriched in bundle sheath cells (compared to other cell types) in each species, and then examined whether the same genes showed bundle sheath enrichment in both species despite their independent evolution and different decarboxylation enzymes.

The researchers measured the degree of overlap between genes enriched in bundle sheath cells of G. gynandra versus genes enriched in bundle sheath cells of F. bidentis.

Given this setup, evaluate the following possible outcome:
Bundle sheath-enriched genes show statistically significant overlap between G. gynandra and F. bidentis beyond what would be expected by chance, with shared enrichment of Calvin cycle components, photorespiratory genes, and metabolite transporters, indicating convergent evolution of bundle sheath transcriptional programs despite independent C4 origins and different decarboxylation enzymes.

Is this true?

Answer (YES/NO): YES